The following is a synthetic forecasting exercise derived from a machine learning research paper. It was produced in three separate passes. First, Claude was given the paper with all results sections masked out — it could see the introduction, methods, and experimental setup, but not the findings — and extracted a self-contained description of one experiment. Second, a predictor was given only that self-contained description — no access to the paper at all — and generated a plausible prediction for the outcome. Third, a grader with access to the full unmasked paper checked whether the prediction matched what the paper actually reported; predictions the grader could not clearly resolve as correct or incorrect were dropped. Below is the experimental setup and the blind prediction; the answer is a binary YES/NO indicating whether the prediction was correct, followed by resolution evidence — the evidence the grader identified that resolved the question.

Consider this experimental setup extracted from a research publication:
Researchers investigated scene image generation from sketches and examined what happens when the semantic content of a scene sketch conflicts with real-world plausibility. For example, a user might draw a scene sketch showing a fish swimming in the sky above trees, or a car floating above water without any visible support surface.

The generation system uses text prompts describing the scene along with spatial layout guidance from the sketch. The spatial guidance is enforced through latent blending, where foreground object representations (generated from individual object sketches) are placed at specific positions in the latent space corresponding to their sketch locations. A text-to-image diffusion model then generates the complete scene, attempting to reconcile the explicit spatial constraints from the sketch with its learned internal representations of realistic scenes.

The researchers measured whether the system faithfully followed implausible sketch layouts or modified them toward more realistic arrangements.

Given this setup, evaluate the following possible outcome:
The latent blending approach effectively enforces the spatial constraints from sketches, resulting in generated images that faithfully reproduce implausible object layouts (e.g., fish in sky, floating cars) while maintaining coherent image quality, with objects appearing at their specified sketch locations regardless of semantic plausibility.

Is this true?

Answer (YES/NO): NO